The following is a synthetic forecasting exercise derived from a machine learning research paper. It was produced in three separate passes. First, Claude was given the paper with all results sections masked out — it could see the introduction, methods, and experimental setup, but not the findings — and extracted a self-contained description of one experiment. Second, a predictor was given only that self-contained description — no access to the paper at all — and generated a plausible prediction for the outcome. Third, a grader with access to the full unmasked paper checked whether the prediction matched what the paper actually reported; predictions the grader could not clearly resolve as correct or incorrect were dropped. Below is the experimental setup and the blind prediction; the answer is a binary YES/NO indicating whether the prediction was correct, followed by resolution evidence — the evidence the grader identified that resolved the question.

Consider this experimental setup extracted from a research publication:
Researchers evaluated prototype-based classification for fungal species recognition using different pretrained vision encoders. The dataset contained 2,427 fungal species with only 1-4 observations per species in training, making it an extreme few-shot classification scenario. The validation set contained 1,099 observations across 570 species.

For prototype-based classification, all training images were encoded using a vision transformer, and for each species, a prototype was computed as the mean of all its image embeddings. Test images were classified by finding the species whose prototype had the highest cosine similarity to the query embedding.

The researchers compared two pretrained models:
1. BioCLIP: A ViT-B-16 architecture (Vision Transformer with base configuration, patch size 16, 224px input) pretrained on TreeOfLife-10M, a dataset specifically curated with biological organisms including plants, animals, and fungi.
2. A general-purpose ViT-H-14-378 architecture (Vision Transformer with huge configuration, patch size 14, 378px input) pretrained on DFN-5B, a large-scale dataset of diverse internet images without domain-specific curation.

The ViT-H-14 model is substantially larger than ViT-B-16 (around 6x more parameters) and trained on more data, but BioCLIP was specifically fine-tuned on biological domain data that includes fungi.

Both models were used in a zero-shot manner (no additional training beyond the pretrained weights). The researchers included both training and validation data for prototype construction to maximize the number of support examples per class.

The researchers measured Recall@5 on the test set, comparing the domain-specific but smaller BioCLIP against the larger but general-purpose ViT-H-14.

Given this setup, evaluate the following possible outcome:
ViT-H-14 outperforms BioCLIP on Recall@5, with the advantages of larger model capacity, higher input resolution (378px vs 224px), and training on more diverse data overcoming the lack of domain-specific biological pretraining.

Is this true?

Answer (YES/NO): NO